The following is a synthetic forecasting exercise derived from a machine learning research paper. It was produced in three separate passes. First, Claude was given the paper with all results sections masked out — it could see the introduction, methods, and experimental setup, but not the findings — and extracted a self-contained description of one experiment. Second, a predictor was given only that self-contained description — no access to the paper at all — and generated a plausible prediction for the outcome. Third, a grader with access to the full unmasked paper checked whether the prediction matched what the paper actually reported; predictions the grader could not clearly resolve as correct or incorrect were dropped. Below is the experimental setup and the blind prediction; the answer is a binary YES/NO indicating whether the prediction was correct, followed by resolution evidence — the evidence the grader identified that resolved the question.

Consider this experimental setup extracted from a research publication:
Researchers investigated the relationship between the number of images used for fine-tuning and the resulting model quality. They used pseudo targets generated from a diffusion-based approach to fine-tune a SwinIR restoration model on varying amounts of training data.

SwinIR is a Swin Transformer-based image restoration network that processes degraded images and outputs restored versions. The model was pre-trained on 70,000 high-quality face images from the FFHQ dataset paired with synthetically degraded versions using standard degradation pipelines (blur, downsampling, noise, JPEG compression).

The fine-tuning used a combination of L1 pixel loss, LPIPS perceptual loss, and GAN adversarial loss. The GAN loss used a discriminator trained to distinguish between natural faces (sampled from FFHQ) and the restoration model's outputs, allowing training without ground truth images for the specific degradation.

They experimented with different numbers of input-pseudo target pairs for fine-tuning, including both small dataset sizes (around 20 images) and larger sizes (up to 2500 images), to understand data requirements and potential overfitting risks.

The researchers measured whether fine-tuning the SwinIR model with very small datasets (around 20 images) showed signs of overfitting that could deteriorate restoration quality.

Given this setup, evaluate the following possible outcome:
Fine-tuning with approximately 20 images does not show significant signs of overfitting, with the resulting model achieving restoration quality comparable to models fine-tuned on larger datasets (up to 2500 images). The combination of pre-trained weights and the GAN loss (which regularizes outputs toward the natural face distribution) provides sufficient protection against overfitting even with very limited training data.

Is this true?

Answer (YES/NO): NO